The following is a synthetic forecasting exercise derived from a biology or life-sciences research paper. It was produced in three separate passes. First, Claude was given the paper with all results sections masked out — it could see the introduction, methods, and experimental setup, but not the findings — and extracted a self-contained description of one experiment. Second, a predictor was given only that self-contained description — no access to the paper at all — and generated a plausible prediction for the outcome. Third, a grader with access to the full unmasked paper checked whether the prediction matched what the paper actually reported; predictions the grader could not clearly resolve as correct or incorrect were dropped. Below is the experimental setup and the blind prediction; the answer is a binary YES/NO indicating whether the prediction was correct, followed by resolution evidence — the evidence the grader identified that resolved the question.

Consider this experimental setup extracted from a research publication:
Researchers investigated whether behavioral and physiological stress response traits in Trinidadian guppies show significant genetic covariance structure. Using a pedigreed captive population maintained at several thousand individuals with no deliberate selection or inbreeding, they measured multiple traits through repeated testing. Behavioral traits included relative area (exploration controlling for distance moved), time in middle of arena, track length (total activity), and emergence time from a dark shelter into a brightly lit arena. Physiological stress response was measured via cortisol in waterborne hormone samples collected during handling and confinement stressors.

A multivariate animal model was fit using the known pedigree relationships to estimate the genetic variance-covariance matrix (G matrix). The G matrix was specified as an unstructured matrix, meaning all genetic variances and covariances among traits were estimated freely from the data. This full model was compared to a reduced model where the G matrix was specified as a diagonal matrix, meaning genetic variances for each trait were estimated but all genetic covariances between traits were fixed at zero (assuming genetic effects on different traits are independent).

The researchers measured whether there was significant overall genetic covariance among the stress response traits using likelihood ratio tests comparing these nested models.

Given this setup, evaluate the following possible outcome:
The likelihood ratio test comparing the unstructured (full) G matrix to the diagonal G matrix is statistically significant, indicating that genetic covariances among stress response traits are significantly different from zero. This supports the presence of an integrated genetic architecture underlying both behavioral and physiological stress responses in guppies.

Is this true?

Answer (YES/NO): YES